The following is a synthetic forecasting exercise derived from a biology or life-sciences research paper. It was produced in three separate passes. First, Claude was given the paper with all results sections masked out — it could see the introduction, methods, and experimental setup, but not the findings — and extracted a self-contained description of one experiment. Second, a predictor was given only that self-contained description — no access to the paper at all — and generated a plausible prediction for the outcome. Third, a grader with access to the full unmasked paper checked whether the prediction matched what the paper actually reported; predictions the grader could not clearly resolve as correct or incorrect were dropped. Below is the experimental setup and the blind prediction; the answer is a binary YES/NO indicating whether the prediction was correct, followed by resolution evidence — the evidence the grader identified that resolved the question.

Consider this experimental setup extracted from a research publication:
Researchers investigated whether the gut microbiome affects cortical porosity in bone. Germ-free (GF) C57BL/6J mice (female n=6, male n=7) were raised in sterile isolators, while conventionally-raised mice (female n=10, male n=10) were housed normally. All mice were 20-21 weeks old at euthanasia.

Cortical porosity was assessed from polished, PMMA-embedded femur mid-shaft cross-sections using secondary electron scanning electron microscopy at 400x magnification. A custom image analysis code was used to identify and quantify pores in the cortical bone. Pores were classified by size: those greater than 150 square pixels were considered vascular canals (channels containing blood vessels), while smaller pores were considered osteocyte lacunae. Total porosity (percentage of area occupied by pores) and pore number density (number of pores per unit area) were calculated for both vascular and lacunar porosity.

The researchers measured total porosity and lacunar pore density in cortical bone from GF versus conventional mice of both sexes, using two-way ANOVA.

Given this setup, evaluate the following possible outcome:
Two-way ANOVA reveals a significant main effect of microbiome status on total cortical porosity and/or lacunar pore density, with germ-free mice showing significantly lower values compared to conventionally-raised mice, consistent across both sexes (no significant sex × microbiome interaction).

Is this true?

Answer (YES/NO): NO